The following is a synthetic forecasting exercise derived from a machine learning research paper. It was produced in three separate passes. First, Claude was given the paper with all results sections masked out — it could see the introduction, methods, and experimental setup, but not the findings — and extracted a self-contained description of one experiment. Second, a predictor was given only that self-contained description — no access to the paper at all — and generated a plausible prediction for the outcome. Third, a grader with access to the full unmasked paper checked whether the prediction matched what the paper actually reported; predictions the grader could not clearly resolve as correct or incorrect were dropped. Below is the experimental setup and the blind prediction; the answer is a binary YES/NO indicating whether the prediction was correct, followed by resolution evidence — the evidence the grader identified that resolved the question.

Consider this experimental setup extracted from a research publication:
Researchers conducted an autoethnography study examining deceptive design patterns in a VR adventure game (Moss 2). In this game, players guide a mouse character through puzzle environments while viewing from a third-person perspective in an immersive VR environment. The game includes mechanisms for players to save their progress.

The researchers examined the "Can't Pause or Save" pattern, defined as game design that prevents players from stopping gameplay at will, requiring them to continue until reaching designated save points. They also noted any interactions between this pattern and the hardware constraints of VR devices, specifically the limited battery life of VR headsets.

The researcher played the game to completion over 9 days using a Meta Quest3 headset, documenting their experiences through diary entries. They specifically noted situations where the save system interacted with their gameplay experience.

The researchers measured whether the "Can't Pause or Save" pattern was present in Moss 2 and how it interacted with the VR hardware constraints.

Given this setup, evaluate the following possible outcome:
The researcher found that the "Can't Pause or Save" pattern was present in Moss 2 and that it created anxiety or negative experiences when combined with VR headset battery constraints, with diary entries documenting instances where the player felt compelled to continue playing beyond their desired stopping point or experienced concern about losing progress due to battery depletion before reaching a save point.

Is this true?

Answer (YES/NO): YES